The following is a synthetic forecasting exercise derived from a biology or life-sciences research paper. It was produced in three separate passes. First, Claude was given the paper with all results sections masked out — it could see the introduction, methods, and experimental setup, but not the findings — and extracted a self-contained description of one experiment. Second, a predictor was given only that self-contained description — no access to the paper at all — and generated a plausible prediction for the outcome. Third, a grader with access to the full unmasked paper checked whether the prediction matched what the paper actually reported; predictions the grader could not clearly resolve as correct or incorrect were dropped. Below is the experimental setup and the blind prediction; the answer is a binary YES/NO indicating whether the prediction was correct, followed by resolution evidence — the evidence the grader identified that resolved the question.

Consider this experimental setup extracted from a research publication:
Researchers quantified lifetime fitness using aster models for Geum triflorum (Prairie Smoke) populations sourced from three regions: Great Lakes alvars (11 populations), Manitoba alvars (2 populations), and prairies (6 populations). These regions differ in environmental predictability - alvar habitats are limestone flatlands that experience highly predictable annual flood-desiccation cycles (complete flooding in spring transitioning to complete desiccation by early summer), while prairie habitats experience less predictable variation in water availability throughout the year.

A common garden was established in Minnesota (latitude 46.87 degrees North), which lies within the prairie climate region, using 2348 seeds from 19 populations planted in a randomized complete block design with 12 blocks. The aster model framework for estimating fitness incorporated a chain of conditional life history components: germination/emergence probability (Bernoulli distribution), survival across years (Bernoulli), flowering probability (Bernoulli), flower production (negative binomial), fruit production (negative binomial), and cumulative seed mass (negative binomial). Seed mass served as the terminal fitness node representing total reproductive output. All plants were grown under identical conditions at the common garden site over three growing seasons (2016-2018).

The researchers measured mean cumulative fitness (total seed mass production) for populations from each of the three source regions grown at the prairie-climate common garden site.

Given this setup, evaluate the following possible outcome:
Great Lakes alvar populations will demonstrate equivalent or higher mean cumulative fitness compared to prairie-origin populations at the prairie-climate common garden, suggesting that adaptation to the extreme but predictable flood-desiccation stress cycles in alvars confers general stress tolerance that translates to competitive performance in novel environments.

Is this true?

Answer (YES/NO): YES